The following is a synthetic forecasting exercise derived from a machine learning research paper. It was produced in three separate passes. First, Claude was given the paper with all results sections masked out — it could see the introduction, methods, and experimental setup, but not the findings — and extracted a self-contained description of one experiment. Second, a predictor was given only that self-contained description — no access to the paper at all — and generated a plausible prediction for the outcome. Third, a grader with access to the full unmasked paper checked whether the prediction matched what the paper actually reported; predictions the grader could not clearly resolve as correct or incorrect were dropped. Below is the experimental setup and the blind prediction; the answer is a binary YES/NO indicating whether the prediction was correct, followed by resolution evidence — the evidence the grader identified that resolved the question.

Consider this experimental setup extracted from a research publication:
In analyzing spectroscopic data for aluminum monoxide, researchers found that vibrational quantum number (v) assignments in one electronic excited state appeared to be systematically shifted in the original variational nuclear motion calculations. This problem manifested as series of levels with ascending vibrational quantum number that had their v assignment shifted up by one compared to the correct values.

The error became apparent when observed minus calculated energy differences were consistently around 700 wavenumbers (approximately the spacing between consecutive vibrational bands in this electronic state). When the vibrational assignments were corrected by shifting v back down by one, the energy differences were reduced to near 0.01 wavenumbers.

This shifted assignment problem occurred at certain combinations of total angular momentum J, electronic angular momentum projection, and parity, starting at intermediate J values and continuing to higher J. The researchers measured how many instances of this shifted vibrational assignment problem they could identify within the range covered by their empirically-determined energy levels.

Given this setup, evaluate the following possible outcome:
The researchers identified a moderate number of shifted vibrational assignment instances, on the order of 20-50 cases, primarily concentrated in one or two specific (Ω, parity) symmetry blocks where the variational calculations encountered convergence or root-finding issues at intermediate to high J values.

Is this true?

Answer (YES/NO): NO